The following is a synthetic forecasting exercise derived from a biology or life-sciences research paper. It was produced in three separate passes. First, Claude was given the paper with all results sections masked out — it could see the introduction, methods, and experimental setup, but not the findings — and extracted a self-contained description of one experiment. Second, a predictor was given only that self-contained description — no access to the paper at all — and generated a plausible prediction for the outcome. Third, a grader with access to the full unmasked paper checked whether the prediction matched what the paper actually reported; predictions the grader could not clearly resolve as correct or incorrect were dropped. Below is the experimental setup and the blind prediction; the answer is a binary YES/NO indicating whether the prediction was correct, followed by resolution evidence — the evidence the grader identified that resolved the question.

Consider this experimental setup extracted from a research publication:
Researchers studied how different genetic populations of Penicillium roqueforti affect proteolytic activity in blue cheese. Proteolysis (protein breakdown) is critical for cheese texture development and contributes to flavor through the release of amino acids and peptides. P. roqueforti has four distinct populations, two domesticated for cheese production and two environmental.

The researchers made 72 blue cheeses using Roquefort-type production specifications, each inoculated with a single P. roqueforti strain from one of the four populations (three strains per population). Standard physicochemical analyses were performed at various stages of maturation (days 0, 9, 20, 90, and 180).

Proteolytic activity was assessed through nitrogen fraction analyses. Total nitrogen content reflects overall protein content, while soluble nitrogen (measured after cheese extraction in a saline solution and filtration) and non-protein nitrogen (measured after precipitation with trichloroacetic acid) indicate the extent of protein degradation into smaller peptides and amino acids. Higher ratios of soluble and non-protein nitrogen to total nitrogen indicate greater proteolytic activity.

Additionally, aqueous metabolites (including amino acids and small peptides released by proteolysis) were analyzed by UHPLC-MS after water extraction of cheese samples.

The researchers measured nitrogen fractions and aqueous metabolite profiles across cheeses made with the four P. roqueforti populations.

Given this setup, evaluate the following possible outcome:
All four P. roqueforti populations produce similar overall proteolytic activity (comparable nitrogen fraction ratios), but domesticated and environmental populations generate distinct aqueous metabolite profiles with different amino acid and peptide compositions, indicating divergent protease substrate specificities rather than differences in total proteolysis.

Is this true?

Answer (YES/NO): NO